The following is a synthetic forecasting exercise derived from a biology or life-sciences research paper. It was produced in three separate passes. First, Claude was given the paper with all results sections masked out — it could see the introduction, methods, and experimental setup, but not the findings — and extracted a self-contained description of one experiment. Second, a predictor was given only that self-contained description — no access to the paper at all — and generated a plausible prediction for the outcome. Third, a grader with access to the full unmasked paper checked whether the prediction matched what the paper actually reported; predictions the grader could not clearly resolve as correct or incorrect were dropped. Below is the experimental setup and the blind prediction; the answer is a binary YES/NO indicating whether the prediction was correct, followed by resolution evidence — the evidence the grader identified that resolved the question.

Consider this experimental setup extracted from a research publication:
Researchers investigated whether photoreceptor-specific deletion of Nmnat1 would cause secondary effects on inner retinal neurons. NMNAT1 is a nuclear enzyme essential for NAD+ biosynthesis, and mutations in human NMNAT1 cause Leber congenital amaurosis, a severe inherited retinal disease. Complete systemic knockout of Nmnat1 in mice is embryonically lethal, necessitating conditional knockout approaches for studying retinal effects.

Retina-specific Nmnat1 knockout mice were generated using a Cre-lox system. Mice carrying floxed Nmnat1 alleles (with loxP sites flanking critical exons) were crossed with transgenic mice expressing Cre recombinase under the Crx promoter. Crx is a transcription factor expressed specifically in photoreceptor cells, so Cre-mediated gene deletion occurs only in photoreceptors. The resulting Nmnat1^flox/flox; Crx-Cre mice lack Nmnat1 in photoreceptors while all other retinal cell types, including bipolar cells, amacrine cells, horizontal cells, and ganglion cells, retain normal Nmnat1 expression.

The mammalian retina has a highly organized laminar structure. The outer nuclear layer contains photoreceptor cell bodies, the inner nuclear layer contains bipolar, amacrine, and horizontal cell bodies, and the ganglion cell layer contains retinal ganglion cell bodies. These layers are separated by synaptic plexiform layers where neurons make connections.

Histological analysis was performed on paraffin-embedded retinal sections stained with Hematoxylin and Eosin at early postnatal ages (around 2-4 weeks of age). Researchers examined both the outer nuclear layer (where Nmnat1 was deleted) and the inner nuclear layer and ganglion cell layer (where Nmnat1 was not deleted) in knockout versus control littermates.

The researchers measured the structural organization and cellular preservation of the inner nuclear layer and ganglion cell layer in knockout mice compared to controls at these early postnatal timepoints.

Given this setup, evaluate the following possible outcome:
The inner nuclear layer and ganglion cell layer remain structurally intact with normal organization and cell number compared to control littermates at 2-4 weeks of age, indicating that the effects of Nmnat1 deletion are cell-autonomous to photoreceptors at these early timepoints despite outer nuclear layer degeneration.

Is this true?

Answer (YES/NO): NO